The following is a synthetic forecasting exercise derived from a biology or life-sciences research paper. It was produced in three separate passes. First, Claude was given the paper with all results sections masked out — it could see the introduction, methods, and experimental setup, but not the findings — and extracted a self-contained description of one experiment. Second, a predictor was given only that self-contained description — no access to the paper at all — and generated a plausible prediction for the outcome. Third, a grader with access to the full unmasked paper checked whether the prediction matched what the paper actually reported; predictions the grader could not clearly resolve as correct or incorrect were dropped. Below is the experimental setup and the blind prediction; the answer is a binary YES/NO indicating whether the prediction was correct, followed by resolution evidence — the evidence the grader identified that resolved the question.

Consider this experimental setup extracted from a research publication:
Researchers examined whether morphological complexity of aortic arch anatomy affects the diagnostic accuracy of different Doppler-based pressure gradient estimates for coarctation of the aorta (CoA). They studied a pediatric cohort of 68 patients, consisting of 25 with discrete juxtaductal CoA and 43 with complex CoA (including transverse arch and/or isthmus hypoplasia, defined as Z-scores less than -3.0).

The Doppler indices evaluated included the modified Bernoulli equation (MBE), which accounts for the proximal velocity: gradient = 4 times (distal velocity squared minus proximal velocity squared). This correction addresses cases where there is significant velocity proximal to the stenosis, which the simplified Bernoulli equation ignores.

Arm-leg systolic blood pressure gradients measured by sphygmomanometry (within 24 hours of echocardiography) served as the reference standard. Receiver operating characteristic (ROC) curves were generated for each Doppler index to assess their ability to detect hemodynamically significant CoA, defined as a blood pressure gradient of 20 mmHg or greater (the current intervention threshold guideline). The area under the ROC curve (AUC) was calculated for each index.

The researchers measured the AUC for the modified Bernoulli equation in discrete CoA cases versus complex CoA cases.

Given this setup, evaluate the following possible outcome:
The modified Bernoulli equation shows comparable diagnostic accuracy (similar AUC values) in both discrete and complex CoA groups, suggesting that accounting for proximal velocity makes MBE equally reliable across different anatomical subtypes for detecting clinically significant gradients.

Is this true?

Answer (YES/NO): NO